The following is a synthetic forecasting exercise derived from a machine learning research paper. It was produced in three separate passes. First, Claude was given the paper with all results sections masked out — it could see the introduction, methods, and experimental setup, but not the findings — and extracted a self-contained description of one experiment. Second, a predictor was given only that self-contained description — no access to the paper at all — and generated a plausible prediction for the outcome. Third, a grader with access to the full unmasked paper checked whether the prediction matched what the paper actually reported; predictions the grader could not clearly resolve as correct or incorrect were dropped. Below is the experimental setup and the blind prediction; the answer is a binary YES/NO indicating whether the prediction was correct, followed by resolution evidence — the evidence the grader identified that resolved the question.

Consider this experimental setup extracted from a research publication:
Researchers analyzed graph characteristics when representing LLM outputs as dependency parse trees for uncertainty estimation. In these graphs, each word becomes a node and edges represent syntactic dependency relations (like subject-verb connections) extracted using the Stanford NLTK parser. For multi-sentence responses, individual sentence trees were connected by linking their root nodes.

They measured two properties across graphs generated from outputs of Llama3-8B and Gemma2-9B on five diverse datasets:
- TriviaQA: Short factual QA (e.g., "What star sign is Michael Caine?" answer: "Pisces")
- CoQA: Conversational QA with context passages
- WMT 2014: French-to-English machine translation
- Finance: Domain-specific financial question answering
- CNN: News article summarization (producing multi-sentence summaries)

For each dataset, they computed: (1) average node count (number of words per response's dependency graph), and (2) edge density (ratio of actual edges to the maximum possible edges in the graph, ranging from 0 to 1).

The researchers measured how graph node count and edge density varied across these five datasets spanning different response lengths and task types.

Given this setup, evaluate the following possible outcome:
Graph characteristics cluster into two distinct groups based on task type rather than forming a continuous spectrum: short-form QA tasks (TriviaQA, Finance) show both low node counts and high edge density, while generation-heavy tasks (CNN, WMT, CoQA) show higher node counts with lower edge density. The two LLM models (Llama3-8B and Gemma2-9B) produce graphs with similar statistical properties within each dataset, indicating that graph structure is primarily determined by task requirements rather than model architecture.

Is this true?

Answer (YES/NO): NO